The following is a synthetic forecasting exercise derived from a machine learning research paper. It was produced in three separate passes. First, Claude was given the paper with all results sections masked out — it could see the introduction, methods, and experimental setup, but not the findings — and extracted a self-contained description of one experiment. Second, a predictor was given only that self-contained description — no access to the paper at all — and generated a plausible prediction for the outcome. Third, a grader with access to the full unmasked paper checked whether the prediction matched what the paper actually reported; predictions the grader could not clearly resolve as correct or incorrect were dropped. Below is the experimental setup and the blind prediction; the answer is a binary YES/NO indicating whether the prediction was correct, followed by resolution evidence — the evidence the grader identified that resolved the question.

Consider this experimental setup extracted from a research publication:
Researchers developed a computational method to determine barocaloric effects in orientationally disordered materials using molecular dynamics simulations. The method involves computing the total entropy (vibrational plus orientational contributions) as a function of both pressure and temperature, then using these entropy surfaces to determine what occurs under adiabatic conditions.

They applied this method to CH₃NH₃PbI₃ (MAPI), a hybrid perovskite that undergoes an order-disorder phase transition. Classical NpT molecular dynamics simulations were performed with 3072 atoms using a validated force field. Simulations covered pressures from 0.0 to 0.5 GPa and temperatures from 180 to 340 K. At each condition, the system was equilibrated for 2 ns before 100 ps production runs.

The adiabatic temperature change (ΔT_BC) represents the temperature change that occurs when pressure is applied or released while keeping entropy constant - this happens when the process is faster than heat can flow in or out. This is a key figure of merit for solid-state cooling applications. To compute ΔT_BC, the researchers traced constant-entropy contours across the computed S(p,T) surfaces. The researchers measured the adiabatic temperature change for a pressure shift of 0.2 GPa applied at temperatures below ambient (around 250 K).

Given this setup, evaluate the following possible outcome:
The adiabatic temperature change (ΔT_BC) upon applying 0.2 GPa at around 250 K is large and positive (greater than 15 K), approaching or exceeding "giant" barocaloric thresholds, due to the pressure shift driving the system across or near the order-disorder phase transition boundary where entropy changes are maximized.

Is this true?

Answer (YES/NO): NO